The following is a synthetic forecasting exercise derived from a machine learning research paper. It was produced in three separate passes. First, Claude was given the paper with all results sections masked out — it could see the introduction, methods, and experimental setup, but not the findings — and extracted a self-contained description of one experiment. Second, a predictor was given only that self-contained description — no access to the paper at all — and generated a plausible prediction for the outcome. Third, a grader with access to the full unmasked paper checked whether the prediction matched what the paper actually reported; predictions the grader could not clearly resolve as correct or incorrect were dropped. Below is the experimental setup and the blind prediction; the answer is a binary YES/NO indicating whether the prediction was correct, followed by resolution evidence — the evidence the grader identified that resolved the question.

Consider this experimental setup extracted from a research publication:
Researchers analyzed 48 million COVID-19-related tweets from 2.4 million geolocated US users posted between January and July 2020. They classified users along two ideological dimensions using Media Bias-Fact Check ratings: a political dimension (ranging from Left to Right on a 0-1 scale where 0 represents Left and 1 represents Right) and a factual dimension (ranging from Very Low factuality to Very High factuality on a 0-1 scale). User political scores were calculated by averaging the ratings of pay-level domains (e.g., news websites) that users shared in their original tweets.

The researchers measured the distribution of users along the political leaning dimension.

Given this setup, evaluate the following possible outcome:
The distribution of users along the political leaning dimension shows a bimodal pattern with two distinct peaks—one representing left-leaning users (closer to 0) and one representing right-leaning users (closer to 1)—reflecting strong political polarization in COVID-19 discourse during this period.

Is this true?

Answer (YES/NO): NO